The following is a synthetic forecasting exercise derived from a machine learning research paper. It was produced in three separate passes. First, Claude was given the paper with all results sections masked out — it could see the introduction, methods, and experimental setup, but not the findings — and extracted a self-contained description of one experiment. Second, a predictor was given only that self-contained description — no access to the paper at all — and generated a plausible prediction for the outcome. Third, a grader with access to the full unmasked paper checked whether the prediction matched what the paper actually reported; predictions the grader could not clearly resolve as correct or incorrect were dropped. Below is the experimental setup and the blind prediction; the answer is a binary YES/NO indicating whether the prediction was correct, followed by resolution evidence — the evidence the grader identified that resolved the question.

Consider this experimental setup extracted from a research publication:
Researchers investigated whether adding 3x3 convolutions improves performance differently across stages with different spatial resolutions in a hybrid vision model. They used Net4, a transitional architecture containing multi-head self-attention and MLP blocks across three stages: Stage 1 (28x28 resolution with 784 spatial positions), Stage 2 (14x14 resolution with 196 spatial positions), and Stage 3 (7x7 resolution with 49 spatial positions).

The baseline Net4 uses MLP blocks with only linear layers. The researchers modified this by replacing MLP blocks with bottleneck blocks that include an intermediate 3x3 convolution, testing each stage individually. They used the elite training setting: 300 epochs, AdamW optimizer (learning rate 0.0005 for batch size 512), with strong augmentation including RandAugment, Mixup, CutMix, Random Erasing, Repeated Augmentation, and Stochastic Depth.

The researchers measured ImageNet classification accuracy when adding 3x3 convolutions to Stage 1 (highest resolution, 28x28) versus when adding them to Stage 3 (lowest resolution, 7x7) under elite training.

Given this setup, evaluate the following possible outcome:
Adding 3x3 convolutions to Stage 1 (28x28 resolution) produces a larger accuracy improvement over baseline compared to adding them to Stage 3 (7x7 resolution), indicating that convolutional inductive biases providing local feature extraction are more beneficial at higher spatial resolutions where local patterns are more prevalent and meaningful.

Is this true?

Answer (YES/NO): YES